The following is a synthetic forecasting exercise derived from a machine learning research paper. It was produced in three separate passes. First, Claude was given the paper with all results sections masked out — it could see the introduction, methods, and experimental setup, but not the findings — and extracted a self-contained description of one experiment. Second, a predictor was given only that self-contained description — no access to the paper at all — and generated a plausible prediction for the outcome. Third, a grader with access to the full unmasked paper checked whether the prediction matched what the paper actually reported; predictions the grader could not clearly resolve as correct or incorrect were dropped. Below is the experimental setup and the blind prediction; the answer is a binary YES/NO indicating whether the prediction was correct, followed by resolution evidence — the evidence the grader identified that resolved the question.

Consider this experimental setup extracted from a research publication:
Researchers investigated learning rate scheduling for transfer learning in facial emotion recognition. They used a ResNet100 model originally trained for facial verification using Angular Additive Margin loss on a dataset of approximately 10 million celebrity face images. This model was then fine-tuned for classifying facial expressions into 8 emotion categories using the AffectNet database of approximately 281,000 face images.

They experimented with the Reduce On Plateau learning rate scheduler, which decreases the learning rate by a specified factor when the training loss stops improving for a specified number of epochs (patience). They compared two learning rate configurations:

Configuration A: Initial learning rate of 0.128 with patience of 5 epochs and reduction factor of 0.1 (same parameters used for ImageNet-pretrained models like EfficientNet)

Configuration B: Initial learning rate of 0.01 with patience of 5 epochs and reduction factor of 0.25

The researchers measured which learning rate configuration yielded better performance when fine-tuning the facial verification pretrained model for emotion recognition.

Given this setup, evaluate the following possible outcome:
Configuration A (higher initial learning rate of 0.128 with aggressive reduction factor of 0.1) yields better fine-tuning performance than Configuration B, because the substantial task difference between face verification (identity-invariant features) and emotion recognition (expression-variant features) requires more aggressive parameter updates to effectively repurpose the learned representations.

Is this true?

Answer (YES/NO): NO